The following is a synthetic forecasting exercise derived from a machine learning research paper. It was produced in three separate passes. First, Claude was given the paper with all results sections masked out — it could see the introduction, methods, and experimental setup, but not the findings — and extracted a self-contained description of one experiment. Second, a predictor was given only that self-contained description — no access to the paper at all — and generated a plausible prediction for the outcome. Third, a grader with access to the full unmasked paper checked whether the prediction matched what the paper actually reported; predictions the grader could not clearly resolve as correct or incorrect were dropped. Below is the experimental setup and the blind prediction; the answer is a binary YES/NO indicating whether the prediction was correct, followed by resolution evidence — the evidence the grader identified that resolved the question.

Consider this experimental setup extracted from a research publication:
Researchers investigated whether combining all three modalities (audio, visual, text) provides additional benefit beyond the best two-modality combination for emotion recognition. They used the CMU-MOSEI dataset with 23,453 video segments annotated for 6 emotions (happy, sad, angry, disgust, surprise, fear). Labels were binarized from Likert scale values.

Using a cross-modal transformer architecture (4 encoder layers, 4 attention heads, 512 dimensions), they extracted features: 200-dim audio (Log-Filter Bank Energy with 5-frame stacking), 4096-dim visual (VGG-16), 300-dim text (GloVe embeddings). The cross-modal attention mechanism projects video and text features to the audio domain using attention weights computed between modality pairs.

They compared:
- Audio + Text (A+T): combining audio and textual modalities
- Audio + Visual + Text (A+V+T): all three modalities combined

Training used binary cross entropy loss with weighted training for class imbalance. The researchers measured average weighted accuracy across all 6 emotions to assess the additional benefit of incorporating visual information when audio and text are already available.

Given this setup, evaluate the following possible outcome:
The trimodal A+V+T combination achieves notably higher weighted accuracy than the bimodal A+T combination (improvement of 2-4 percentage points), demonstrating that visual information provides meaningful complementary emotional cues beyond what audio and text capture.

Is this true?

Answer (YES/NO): NO